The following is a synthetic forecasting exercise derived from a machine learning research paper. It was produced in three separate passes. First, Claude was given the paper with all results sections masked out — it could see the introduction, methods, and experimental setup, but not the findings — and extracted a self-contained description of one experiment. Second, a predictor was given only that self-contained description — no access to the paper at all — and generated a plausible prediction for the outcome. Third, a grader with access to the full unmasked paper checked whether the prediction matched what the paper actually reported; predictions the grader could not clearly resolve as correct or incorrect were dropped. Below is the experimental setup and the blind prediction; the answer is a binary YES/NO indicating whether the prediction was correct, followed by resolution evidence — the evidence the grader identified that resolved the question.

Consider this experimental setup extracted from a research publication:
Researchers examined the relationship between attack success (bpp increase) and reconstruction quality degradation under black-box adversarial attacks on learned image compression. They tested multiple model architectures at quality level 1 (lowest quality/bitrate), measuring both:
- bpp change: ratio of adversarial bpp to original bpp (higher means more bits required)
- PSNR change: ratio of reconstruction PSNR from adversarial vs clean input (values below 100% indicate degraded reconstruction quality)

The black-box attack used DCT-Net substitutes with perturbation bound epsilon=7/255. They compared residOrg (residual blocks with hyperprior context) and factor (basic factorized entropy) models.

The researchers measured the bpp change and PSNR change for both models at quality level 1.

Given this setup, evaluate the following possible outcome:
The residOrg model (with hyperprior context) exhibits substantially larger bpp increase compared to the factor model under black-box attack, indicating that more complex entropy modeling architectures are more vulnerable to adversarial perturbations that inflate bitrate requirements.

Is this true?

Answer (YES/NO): YES